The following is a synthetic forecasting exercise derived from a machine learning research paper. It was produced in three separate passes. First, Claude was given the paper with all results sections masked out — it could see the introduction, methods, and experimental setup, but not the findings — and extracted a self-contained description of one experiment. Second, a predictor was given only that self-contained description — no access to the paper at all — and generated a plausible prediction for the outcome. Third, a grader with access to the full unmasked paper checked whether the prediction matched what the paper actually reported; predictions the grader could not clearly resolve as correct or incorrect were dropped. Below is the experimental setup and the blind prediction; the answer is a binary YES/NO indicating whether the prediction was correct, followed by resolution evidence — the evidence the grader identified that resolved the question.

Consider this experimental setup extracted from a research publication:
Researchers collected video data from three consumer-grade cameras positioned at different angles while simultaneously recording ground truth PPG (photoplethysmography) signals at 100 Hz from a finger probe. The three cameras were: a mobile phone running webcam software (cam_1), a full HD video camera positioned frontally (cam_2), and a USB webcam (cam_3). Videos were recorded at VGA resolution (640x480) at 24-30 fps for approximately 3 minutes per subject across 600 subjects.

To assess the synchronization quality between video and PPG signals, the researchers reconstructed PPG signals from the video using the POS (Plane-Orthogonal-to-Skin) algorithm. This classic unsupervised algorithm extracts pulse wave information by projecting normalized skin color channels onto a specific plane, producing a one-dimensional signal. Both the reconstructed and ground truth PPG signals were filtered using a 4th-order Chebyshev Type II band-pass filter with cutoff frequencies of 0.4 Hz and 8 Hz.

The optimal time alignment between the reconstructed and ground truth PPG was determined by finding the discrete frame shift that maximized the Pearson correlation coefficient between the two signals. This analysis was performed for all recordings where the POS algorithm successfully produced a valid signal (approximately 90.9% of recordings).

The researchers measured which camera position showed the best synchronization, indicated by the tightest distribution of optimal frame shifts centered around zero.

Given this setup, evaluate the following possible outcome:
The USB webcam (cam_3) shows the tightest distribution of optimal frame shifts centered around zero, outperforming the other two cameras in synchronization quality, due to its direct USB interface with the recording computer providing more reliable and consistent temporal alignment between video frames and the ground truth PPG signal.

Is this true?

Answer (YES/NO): NO